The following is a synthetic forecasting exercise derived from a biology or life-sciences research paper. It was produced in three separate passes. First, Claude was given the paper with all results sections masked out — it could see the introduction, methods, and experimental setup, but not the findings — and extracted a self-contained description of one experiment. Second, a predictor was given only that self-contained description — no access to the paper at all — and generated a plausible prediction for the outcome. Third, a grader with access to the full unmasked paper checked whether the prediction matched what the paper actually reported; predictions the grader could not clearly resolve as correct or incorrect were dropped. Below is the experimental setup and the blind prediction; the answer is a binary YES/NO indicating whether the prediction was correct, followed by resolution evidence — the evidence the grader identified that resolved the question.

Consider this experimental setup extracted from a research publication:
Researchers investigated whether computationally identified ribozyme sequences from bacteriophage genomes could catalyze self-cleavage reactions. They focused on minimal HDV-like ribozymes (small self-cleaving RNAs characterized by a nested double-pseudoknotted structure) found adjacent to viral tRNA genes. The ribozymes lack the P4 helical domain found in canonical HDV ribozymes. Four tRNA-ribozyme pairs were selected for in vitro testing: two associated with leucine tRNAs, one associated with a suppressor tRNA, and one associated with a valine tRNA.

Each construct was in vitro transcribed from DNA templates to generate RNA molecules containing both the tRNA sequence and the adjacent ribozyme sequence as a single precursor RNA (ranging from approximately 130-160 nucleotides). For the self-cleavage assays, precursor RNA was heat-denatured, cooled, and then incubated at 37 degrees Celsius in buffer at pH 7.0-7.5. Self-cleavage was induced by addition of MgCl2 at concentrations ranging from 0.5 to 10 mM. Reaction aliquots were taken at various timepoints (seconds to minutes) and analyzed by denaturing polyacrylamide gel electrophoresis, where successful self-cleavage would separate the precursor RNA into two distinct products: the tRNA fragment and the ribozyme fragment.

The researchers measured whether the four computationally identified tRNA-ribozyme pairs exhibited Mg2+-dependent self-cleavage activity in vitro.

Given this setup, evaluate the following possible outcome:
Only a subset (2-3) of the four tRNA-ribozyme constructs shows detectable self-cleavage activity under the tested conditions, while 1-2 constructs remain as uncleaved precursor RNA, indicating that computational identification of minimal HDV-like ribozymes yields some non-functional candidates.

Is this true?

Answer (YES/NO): NO